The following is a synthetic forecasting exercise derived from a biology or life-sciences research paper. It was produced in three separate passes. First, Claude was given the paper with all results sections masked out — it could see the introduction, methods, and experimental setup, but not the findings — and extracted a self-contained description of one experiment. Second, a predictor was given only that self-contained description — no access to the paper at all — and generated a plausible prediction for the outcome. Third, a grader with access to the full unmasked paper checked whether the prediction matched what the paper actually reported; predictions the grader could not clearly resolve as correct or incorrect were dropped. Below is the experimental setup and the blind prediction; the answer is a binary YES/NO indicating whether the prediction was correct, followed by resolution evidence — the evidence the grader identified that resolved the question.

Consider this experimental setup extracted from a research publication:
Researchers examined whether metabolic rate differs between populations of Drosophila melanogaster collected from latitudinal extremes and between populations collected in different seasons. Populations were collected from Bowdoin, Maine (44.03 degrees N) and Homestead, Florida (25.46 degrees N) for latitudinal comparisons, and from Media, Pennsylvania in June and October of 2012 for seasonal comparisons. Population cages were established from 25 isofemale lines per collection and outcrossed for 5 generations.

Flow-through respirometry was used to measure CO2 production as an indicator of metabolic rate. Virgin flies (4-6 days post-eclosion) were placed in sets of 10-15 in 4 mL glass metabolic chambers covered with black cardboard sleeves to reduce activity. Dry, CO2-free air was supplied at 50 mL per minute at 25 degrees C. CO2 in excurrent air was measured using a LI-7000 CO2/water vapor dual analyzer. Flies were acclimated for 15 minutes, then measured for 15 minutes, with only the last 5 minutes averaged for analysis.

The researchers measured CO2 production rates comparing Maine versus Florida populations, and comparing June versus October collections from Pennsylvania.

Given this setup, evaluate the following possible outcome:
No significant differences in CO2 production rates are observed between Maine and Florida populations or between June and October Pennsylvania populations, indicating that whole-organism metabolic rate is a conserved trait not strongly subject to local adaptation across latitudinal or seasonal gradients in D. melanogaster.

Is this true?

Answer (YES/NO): YES